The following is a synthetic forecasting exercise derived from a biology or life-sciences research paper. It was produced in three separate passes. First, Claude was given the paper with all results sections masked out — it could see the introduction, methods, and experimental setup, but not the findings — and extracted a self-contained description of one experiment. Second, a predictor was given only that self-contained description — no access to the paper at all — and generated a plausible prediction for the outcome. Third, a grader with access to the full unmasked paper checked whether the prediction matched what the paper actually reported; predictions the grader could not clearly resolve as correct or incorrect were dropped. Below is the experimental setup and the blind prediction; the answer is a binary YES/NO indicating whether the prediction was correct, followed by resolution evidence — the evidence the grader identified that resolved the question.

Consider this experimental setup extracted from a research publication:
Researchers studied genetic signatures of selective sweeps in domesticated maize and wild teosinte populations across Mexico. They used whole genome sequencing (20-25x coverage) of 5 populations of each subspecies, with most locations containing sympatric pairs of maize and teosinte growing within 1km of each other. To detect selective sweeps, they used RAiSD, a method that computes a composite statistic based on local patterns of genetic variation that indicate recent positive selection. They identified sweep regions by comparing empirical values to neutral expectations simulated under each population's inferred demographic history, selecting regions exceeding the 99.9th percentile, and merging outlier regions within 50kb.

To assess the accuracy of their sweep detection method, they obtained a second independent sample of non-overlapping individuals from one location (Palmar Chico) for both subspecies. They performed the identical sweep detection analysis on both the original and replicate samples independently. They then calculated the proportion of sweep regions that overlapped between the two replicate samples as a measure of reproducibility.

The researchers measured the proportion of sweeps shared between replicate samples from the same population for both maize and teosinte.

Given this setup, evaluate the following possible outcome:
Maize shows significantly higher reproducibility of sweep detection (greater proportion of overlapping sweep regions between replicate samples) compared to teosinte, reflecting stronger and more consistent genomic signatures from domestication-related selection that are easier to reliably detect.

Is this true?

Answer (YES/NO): NO